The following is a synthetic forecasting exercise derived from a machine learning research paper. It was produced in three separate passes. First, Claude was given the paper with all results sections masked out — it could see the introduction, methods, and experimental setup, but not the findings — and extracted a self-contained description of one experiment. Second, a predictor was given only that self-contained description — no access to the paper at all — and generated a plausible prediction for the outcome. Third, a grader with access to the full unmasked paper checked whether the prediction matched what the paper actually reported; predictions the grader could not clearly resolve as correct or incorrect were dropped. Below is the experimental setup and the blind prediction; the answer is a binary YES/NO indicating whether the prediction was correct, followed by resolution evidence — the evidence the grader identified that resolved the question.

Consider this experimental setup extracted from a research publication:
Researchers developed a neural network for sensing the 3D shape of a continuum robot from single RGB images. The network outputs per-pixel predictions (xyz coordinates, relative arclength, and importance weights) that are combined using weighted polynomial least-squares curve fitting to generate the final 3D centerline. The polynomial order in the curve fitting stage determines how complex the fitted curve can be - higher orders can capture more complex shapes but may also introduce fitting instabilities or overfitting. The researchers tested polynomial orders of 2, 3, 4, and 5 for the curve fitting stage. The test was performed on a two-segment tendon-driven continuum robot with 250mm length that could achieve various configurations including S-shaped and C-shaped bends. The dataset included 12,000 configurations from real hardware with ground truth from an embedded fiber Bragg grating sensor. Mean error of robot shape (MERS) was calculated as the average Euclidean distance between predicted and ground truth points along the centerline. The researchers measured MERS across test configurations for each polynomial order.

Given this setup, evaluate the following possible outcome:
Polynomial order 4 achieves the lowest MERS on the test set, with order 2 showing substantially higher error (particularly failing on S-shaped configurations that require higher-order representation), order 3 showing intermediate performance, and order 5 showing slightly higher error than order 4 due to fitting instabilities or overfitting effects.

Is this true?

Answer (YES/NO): YES